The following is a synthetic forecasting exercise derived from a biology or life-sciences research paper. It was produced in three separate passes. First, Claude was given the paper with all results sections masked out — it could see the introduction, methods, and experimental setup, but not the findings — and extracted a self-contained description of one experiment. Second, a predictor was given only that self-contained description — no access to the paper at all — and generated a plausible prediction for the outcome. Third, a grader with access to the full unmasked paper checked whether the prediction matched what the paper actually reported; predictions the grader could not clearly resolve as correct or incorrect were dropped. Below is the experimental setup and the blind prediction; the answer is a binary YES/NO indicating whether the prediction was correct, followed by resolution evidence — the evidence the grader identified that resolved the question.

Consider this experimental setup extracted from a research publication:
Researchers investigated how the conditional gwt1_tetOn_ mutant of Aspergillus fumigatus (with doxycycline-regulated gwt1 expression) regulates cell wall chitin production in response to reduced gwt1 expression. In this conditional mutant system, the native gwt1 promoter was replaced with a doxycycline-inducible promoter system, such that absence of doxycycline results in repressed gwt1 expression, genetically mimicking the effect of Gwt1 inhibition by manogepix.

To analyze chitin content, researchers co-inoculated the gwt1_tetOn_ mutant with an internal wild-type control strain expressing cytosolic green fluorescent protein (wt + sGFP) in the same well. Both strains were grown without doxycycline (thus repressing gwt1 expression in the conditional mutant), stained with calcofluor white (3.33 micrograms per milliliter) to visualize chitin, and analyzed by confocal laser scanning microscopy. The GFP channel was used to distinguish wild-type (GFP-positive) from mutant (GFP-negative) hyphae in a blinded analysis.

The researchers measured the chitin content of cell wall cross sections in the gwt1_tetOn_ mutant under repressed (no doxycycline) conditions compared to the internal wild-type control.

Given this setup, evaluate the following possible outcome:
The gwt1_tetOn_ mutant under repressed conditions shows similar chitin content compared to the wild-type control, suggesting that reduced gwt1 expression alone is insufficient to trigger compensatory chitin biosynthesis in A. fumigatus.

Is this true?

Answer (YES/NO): NO